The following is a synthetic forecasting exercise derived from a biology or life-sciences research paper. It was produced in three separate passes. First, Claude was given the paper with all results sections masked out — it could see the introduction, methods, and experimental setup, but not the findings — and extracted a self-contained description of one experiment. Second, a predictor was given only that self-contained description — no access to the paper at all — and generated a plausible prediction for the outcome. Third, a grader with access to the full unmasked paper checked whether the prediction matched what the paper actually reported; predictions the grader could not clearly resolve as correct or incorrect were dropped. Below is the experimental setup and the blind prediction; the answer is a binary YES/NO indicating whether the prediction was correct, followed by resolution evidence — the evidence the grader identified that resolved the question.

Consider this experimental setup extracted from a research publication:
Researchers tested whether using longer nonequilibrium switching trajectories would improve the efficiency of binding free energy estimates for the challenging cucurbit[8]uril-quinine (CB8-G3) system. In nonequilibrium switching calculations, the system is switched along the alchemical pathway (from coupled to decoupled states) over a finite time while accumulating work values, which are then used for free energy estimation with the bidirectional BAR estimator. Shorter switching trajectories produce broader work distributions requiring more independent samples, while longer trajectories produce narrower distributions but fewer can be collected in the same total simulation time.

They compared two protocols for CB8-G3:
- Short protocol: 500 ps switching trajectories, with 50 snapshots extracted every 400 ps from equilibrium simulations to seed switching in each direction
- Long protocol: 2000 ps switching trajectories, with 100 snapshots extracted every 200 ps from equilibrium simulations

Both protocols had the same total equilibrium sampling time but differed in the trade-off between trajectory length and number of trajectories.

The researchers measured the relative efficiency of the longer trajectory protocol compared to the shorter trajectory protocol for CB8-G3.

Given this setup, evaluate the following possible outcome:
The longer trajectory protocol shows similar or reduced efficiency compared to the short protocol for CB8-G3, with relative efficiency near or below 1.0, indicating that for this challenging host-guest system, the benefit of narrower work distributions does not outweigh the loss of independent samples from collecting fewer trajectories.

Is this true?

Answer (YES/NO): NO